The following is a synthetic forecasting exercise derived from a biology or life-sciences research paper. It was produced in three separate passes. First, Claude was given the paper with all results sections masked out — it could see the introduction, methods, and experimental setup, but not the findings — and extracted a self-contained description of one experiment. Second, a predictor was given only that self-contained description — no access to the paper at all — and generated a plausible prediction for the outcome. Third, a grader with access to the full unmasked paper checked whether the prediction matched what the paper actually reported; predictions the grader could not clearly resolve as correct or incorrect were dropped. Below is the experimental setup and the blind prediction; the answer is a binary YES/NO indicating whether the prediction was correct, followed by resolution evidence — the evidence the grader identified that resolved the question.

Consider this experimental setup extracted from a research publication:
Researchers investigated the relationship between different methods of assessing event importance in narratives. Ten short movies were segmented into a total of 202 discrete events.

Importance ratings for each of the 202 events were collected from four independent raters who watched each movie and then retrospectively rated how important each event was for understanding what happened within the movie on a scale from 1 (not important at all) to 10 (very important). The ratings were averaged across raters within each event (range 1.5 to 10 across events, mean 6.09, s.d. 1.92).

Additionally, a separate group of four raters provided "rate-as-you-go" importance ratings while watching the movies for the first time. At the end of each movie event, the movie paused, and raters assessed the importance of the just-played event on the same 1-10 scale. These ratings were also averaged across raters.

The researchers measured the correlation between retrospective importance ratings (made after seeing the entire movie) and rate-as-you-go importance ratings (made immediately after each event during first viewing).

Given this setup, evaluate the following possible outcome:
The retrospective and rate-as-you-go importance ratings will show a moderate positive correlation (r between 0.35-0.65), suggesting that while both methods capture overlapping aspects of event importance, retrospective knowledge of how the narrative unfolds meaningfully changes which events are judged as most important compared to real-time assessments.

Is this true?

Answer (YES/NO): NO